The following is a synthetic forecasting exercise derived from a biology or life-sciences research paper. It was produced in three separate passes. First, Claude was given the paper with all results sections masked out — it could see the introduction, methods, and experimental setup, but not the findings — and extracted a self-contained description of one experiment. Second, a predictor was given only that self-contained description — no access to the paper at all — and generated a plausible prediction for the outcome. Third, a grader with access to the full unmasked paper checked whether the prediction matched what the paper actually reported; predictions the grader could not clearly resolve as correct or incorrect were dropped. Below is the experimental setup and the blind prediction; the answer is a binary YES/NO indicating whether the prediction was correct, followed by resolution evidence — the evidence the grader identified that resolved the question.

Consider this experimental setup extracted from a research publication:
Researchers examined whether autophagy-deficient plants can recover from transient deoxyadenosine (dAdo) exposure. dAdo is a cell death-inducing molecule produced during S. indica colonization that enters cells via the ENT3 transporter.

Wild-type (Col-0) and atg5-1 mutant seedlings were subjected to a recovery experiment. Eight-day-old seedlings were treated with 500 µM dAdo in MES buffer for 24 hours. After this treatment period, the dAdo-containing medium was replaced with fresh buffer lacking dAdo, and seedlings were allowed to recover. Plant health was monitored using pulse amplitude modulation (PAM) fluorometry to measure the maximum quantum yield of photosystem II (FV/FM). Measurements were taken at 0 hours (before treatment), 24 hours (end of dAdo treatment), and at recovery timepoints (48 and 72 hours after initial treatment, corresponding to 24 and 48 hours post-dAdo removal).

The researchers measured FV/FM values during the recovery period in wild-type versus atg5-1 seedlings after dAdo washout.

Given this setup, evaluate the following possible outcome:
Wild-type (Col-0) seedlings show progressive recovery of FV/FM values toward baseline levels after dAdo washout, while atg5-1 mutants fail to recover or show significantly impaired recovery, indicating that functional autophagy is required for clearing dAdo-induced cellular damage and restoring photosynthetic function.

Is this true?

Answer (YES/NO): YES